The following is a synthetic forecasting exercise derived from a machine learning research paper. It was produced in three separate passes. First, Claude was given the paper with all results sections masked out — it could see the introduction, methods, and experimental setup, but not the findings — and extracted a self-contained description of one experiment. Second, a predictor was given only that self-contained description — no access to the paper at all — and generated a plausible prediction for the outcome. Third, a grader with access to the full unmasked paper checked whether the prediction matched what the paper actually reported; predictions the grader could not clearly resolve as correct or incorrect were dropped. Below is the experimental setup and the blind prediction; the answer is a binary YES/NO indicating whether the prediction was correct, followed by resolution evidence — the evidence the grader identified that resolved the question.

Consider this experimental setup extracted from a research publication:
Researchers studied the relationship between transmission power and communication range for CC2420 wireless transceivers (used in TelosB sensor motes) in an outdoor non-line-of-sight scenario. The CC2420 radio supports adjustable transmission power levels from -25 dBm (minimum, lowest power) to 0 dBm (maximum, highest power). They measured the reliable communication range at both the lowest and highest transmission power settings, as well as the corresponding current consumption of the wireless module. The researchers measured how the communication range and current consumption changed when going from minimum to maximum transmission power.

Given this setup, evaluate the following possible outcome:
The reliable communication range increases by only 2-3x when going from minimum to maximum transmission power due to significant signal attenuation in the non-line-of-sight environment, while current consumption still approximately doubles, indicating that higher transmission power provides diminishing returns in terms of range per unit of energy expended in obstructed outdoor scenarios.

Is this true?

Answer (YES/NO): NO